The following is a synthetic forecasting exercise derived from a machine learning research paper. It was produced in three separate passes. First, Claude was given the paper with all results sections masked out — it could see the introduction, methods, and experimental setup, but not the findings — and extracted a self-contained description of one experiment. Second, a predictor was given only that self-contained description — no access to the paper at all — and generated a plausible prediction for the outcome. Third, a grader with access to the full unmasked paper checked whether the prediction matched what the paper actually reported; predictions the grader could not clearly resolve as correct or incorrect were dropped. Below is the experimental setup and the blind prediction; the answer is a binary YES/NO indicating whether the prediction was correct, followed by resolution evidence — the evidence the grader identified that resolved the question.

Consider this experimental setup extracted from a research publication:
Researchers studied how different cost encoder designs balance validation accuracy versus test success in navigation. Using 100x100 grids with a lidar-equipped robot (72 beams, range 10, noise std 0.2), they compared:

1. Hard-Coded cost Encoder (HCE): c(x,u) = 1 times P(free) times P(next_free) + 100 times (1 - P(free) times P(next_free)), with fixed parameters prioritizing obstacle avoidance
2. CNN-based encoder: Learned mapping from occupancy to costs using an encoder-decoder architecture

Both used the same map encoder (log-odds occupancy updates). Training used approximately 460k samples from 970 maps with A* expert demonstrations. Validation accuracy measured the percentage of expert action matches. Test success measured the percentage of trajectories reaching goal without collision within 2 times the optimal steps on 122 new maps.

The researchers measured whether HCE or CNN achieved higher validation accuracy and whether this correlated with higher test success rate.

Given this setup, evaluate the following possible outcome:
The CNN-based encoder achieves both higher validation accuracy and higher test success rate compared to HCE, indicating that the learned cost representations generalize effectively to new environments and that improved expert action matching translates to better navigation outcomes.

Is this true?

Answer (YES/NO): NO